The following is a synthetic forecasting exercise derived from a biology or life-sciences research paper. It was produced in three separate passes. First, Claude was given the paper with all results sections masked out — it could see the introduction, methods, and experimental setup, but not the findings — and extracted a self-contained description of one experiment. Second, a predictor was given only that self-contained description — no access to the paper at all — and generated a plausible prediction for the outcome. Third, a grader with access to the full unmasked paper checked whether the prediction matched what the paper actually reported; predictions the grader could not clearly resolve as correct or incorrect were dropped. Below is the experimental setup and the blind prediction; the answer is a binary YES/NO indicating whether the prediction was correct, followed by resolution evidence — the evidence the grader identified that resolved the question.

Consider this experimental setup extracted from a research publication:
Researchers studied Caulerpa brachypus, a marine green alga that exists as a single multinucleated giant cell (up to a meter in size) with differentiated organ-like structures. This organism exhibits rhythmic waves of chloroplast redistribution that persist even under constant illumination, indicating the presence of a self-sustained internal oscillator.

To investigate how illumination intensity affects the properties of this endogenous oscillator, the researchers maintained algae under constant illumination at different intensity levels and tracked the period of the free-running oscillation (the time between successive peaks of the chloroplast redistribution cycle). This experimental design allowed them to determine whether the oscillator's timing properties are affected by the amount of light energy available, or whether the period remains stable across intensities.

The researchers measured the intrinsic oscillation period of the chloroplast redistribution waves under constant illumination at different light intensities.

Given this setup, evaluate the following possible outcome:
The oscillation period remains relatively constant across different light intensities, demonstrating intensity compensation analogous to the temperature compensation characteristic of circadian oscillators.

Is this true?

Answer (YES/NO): NO